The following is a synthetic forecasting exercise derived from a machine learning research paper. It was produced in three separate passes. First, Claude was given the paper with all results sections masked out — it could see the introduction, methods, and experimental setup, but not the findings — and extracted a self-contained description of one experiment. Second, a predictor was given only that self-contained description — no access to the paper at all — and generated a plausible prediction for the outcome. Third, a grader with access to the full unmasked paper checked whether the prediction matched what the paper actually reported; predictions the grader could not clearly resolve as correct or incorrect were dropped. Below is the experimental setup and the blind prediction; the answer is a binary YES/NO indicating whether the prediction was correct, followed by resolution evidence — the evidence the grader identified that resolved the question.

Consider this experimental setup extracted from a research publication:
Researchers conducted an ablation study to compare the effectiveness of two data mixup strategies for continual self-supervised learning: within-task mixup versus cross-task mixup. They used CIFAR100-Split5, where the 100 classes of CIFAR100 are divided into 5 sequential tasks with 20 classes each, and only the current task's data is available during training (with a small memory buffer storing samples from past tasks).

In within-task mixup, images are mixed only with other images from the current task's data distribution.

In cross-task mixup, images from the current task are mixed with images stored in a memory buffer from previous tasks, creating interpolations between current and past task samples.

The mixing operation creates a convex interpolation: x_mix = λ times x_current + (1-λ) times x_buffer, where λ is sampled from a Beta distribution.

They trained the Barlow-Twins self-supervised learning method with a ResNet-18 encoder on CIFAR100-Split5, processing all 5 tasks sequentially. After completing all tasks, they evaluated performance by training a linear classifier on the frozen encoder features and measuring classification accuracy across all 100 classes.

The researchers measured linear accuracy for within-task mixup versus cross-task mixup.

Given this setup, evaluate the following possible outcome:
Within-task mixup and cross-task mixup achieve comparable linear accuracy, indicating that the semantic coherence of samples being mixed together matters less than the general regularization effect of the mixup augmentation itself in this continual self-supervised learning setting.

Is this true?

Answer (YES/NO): NO